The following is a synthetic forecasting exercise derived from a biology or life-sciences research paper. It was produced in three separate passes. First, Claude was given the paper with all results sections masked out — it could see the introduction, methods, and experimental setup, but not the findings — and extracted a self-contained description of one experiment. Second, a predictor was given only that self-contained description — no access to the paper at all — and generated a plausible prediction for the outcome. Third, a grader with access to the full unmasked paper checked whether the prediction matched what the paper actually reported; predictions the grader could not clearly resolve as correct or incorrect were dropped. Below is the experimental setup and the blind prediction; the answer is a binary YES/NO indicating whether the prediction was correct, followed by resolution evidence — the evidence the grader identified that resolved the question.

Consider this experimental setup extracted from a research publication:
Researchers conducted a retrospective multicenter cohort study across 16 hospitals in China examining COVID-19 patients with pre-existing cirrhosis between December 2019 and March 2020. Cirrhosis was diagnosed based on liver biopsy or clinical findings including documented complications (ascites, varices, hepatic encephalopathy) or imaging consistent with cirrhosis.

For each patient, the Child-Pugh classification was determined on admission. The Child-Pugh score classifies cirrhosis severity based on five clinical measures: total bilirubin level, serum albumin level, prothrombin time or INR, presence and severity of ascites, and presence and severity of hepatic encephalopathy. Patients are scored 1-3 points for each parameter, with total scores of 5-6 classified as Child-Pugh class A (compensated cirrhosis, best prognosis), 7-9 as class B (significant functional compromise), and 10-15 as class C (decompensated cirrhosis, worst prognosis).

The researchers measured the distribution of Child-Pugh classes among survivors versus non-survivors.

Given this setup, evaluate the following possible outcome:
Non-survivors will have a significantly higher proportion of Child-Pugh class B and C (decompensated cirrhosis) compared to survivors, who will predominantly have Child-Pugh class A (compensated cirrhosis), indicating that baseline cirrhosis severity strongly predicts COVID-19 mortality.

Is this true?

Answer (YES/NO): NO